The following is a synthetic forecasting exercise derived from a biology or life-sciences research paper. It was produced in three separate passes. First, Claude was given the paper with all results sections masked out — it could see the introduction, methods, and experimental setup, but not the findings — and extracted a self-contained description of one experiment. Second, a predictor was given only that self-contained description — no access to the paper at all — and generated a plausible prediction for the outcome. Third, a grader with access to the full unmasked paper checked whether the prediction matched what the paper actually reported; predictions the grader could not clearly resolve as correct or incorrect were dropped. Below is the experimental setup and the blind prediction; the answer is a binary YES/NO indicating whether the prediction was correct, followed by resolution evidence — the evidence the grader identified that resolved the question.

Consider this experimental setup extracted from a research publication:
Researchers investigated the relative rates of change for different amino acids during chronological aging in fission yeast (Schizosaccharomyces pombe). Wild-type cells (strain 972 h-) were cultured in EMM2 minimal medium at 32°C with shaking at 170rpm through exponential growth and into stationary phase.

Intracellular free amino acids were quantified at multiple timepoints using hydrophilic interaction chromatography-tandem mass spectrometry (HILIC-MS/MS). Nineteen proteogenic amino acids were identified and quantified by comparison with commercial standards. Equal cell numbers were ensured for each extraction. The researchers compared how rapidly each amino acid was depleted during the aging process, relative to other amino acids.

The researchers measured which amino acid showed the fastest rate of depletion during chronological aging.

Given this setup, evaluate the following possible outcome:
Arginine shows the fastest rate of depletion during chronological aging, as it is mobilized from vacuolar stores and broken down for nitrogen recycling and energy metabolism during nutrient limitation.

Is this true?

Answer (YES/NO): NO